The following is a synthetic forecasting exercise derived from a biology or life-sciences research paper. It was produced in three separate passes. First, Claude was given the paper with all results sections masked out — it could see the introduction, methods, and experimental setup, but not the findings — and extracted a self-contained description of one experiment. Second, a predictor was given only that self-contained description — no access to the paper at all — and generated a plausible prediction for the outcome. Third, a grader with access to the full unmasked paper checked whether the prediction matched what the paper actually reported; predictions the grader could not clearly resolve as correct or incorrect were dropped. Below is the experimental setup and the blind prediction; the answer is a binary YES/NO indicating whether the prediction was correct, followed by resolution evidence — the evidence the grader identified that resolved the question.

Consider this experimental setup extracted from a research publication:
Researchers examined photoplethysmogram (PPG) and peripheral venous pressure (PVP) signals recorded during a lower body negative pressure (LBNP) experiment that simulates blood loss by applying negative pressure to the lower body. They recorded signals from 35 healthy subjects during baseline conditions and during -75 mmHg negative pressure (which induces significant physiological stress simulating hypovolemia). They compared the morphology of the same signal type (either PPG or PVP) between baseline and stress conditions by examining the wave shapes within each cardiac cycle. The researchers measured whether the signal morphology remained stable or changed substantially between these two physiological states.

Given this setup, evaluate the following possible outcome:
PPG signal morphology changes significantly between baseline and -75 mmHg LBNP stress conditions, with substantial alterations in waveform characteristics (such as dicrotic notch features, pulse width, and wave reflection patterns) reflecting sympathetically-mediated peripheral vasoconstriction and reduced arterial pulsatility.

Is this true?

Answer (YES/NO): YES